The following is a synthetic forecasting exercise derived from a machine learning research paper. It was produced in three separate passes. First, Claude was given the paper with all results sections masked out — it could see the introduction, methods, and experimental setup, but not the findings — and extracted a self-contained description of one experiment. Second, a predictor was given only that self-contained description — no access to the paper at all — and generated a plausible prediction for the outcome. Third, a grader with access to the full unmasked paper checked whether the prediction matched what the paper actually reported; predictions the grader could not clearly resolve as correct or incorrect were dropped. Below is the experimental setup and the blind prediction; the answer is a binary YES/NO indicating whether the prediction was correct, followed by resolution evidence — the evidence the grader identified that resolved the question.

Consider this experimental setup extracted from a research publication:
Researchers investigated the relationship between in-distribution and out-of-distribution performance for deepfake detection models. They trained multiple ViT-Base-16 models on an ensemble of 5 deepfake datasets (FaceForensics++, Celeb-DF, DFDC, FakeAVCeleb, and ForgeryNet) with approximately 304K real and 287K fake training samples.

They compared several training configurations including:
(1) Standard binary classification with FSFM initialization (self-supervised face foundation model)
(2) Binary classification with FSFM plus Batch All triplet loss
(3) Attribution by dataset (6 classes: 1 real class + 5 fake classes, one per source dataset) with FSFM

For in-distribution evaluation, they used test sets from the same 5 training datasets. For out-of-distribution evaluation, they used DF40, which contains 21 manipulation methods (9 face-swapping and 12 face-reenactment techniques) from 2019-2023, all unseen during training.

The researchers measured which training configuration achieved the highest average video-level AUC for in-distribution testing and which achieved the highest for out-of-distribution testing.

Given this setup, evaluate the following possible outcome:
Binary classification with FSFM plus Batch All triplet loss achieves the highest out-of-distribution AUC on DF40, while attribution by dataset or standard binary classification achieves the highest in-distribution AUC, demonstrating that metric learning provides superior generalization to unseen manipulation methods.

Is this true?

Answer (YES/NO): NO